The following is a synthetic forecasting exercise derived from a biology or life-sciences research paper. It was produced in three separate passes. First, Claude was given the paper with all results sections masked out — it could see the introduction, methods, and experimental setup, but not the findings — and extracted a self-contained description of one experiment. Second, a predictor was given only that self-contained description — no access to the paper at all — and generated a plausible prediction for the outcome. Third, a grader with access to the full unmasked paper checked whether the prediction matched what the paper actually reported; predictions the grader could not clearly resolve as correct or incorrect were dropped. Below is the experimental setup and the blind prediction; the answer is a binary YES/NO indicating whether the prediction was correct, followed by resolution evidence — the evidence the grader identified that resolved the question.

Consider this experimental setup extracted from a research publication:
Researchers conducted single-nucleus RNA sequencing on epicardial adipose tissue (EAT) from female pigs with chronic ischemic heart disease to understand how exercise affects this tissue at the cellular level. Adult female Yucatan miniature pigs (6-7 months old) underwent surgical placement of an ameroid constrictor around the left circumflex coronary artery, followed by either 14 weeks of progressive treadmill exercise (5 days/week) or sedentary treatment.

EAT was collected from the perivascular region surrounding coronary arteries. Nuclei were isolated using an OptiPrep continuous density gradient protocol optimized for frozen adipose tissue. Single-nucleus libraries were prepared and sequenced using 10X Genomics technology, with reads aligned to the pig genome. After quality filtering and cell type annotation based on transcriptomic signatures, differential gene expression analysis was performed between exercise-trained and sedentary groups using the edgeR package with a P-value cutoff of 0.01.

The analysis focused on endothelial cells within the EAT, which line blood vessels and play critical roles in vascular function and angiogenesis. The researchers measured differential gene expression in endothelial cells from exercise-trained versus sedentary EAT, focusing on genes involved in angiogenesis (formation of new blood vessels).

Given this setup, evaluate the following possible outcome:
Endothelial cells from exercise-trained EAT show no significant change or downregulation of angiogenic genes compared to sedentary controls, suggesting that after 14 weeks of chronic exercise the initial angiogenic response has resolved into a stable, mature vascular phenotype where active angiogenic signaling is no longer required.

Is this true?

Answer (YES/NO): NO